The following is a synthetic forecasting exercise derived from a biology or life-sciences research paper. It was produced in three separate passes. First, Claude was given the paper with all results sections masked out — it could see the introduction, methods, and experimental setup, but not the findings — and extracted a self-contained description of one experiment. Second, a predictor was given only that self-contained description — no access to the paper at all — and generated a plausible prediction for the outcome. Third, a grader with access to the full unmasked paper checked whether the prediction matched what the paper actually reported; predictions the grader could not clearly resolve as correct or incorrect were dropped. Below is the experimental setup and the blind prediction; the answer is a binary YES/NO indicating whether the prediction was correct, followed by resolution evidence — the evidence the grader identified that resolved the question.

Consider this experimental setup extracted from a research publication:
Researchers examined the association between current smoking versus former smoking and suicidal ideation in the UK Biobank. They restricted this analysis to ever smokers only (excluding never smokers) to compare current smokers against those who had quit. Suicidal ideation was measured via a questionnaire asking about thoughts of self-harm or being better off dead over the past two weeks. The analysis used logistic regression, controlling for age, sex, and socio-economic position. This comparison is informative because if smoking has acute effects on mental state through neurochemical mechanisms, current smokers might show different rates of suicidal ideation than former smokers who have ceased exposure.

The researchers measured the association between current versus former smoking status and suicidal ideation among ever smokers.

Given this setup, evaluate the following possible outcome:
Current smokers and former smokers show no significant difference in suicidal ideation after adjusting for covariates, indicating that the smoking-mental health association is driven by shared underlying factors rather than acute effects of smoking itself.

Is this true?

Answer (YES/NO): NO